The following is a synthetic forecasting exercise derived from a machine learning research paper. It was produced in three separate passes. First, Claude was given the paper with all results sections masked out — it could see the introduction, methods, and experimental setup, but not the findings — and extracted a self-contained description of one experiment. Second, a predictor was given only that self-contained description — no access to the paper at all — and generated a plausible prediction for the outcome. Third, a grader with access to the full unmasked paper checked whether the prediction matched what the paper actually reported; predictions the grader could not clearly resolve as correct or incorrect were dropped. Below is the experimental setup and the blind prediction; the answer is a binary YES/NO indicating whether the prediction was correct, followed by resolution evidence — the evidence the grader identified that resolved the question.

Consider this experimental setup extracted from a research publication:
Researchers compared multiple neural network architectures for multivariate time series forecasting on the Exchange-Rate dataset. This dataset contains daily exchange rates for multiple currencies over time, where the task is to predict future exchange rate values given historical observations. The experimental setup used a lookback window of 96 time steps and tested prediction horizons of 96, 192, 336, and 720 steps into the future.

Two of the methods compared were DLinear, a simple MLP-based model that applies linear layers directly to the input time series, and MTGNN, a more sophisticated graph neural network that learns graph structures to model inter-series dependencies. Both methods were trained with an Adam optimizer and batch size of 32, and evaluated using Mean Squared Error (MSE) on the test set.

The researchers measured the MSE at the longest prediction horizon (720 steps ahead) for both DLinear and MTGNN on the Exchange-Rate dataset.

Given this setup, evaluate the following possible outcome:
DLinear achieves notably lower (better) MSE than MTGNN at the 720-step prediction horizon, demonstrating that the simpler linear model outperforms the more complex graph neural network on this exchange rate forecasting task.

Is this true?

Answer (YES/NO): YES